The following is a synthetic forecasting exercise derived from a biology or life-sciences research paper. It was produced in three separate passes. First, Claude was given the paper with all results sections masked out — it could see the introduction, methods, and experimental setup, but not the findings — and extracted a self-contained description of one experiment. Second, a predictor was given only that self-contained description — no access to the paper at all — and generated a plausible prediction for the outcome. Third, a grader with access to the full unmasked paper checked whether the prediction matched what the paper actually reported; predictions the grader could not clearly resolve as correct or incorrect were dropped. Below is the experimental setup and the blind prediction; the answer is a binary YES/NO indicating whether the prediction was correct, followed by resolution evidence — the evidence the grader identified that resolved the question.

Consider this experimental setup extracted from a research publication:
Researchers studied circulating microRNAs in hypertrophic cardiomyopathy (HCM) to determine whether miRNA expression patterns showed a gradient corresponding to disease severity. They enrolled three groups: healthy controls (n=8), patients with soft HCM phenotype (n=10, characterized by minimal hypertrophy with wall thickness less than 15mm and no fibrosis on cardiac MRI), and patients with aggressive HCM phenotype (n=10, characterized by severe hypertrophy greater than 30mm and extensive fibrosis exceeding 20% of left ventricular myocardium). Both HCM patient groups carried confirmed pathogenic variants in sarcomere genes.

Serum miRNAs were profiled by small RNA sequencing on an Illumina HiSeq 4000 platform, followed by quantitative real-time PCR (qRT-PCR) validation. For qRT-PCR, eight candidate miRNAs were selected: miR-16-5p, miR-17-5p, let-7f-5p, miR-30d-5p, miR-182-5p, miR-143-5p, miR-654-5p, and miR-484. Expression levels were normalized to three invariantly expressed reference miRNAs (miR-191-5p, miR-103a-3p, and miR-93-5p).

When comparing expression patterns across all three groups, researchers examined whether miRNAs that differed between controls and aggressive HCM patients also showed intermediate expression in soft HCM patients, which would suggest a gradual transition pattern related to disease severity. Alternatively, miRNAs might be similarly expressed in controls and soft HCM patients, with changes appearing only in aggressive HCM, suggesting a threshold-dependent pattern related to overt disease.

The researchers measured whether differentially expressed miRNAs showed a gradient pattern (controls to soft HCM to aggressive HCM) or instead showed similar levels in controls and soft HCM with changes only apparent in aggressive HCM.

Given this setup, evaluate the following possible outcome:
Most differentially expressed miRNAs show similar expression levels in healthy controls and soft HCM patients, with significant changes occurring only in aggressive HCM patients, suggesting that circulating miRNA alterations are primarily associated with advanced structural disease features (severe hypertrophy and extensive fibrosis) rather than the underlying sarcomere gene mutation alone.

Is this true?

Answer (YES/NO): YES